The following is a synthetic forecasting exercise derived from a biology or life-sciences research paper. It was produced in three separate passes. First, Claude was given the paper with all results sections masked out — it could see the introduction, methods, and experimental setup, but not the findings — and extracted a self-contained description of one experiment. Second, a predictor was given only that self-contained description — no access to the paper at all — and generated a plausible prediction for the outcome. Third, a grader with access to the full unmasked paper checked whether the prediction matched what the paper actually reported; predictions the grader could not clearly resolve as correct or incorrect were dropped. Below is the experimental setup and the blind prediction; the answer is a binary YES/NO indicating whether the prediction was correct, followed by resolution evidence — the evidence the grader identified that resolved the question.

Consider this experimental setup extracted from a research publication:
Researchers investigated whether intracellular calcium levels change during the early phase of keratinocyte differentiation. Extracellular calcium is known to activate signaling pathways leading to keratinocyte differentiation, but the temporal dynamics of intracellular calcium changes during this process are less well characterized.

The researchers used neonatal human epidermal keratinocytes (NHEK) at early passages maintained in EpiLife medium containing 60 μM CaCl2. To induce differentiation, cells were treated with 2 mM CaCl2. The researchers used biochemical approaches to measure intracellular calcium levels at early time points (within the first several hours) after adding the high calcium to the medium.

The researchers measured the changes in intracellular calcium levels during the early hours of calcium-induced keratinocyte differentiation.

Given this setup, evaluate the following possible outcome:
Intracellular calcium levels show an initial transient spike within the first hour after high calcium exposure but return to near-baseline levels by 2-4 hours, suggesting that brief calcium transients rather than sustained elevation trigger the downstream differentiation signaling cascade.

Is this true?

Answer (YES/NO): NO